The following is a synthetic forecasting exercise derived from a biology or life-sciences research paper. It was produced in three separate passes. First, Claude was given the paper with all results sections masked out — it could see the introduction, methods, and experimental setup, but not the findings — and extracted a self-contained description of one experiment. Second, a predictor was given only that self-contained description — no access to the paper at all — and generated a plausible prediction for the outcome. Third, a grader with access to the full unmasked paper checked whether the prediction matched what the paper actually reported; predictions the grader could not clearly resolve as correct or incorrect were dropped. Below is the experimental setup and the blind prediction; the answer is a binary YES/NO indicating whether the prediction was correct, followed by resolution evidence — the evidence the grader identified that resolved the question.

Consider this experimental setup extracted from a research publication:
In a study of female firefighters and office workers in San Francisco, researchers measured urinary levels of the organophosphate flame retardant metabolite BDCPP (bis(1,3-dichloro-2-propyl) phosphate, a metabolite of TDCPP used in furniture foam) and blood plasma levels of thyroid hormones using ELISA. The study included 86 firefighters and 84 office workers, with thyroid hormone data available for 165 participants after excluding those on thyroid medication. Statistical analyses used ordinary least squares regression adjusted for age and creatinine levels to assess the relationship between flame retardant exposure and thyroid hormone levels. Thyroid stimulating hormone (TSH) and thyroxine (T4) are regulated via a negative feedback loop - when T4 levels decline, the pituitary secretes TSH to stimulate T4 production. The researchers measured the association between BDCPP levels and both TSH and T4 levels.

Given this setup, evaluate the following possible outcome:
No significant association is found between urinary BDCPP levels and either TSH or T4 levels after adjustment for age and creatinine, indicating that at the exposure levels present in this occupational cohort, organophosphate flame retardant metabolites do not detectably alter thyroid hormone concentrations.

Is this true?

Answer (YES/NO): NO